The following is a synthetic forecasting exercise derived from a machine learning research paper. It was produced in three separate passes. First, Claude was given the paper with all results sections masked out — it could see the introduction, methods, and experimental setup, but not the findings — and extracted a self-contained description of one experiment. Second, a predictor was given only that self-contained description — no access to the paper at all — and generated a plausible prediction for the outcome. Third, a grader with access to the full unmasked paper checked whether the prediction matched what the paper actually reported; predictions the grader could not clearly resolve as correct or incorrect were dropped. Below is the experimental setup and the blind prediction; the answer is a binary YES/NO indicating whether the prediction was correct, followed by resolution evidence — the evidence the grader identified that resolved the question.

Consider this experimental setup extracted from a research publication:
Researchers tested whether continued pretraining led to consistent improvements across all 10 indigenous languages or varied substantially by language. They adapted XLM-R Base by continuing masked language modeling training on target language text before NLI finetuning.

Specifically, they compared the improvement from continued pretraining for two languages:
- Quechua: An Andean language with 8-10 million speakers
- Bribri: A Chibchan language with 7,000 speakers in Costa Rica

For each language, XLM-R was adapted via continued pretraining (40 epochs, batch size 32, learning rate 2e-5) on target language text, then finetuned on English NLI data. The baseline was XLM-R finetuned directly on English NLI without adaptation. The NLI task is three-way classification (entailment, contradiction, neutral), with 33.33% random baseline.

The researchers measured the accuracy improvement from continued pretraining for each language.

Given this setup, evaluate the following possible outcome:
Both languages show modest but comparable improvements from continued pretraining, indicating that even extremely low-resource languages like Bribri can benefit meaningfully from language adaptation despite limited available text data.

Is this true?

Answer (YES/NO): NO